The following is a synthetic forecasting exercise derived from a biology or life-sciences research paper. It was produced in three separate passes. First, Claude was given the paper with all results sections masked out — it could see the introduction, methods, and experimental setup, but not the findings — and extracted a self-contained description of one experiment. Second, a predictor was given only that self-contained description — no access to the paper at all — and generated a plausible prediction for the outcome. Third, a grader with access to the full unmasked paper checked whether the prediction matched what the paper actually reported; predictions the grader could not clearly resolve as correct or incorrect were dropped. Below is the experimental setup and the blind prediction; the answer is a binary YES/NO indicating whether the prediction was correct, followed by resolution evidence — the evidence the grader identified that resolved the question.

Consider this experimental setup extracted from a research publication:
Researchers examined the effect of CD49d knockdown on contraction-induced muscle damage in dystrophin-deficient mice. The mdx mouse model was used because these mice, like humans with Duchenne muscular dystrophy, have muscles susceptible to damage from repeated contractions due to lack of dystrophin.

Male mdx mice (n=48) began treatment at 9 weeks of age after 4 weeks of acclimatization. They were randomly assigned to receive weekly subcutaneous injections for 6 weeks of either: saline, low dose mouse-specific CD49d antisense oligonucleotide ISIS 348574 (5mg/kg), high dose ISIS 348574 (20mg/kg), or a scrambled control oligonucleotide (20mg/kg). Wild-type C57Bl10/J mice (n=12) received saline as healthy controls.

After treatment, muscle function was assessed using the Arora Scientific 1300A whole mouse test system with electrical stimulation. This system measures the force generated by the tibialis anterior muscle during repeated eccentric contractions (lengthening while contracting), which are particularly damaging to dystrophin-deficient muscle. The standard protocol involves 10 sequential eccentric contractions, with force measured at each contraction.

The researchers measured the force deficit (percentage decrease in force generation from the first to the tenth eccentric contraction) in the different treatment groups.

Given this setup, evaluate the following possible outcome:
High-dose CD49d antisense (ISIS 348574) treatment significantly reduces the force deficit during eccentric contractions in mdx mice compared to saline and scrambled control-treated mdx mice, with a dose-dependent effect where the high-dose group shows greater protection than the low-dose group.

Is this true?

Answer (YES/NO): YES